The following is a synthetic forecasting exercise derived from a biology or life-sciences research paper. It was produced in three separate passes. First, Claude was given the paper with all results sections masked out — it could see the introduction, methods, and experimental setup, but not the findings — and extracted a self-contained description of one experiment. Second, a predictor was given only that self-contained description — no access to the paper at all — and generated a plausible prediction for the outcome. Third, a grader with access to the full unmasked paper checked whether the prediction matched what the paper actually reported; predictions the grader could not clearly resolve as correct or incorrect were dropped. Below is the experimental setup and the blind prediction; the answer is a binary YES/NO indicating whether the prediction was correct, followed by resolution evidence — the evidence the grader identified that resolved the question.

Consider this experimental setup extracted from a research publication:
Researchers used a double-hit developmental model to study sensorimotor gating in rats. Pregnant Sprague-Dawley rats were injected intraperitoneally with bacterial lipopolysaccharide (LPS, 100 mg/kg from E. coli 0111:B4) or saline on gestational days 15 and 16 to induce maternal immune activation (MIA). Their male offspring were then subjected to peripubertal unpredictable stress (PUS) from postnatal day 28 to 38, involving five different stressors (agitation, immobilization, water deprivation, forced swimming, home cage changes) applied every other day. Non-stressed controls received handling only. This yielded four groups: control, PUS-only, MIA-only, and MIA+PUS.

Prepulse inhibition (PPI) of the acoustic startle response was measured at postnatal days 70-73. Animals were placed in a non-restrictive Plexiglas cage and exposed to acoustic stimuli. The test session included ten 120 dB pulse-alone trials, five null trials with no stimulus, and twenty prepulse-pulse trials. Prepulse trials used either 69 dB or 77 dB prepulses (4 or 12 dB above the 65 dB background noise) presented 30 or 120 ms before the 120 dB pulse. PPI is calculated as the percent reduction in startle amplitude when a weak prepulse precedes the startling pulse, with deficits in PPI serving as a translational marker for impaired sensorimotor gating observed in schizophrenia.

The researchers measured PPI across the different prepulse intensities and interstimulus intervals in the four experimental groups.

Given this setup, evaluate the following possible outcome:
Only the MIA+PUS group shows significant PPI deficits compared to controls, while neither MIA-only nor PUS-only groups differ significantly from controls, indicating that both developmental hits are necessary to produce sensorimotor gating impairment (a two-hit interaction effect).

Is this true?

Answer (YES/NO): NO